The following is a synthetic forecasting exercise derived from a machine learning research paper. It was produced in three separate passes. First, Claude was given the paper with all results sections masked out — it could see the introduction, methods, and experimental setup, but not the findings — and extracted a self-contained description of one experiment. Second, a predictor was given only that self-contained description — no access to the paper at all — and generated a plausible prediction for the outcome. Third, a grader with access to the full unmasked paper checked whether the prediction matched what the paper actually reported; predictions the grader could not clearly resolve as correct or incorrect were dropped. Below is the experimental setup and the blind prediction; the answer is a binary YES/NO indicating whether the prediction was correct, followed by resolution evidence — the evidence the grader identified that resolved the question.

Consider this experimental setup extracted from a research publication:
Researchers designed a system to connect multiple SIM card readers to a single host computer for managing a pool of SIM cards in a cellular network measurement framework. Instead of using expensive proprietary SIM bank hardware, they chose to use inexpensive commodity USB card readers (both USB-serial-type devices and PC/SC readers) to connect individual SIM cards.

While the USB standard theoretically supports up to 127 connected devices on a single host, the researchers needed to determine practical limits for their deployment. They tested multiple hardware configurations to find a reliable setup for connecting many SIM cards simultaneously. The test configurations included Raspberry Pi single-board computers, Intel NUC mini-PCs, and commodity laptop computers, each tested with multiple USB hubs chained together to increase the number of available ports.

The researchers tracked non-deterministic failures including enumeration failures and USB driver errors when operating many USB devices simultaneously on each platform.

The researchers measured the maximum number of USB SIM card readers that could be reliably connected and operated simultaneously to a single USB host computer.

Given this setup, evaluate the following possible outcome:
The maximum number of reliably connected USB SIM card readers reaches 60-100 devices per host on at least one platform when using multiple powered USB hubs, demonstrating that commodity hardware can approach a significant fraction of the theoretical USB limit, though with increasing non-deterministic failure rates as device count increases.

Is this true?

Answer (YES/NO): NO